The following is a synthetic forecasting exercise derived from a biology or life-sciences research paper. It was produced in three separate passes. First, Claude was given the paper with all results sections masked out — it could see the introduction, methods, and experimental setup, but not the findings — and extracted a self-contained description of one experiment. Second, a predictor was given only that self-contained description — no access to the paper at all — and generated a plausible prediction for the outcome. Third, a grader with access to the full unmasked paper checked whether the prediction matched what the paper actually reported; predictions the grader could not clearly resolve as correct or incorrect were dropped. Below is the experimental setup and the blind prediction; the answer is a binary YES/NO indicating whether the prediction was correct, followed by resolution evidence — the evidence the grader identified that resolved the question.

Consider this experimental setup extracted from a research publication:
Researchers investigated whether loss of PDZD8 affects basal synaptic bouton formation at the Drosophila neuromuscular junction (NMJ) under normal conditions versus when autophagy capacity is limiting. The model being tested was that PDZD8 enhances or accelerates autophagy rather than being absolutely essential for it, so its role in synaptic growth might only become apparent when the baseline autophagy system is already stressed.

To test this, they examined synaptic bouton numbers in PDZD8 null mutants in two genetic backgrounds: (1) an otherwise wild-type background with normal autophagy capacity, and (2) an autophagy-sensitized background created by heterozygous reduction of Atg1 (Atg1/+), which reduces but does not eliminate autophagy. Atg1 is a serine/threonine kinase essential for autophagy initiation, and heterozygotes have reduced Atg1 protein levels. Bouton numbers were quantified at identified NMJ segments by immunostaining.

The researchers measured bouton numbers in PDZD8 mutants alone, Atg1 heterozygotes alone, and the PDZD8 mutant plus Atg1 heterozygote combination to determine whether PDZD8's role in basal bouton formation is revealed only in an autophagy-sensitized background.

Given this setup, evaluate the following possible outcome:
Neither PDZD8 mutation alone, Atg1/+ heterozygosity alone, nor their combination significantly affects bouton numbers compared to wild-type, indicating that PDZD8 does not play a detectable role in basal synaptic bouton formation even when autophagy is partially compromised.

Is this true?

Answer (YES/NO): NO